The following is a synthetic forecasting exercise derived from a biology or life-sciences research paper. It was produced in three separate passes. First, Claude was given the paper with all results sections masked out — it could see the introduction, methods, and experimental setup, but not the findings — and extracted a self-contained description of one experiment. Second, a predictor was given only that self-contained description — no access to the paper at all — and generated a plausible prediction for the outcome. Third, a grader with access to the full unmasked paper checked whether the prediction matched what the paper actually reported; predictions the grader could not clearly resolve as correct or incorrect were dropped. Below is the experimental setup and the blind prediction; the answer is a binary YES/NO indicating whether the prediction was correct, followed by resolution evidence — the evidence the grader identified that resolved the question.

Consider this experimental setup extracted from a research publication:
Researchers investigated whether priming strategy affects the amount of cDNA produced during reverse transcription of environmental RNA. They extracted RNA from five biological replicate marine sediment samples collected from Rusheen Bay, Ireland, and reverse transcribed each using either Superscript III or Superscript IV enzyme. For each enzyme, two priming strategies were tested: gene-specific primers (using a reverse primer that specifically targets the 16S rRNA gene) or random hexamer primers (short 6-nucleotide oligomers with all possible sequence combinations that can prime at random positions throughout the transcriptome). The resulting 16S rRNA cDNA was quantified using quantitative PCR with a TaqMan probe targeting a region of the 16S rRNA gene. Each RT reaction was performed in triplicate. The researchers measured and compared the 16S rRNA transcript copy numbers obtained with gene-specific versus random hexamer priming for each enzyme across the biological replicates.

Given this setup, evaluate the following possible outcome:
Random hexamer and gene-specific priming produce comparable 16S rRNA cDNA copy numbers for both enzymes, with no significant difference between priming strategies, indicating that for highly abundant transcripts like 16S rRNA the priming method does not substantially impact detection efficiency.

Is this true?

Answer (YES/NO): NO